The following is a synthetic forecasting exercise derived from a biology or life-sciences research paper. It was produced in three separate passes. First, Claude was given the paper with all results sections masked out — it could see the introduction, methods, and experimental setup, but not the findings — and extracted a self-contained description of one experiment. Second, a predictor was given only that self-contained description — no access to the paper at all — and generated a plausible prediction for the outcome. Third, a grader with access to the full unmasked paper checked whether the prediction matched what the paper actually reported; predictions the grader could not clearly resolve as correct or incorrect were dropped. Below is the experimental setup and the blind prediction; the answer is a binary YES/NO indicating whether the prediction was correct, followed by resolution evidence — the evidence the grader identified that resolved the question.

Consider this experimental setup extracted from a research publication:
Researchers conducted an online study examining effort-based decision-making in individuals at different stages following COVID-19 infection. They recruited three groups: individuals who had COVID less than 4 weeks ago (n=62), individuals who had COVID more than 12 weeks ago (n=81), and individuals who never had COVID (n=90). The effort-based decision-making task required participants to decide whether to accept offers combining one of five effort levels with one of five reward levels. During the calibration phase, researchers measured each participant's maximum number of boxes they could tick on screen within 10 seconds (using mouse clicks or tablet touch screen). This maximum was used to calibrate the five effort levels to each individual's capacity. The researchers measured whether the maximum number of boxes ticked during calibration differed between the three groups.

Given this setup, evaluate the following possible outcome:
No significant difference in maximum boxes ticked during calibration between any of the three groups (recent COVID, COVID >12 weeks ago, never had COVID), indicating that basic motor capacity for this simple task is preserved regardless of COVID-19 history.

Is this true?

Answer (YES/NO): YES